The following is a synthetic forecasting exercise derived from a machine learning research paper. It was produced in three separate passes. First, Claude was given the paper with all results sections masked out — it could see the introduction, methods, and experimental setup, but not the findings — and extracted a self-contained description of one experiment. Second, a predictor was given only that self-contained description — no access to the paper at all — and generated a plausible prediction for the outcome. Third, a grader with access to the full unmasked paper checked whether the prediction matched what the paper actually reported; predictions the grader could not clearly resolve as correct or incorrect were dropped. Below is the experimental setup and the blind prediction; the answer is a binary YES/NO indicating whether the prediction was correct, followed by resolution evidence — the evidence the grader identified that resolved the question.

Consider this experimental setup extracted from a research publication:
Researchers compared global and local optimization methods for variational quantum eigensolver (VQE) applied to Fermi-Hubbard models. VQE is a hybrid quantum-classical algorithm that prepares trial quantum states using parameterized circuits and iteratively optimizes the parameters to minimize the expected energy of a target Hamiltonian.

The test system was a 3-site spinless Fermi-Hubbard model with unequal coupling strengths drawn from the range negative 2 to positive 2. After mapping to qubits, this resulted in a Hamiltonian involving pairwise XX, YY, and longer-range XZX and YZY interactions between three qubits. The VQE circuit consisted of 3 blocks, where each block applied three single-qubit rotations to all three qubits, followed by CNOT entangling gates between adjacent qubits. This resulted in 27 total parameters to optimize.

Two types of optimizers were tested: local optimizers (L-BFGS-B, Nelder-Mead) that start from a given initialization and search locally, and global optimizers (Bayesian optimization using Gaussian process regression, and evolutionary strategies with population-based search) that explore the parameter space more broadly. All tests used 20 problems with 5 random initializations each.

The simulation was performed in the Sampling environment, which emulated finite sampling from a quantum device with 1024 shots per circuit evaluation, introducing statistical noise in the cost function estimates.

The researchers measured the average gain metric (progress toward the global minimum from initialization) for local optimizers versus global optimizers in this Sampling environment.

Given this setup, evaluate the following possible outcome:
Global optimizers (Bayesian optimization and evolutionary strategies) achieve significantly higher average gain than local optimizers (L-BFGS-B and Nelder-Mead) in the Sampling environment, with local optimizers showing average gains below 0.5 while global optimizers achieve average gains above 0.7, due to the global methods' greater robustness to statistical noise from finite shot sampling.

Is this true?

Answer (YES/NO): NO